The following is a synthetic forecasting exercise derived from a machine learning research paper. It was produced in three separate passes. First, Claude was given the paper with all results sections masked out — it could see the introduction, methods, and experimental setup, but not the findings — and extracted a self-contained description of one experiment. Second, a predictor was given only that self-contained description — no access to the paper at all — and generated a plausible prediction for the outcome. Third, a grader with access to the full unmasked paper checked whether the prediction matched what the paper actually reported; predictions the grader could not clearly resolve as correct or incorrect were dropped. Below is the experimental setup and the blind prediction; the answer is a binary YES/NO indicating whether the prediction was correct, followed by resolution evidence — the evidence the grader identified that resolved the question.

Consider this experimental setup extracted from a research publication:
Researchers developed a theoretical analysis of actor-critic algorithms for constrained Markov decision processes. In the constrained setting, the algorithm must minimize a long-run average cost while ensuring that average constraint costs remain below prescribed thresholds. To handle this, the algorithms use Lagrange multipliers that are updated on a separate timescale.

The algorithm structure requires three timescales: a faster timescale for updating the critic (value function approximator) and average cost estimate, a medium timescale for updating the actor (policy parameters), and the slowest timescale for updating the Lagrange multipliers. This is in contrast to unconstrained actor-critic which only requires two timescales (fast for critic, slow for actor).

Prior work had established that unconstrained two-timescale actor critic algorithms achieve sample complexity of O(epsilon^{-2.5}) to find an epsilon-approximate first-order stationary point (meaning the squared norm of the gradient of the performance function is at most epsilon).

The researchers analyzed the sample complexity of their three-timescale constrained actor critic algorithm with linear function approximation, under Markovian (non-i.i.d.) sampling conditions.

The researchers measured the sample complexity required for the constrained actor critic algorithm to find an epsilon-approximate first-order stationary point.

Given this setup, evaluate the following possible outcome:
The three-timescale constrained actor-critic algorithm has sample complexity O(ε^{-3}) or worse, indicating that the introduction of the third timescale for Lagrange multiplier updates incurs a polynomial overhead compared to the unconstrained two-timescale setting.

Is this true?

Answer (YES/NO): NO